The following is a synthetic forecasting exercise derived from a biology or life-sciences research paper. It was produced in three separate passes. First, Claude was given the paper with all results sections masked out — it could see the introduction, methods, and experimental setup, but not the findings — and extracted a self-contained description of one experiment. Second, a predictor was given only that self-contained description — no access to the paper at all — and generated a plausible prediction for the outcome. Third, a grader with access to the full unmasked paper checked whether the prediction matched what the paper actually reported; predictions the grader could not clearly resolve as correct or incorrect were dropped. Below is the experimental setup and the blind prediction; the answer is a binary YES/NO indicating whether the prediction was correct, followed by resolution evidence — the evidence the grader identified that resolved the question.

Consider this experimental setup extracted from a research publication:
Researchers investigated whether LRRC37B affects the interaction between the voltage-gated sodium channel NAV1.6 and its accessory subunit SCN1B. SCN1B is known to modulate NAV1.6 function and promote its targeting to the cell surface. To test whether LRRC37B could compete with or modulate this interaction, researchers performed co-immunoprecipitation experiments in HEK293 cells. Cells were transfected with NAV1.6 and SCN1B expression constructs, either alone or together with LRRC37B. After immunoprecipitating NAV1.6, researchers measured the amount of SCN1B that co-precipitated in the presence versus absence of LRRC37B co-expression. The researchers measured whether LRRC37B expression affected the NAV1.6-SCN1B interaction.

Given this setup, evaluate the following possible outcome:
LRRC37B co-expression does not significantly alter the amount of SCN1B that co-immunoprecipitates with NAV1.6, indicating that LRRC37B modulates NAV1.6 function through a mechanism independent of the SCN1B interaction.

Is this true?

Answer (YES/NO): NO